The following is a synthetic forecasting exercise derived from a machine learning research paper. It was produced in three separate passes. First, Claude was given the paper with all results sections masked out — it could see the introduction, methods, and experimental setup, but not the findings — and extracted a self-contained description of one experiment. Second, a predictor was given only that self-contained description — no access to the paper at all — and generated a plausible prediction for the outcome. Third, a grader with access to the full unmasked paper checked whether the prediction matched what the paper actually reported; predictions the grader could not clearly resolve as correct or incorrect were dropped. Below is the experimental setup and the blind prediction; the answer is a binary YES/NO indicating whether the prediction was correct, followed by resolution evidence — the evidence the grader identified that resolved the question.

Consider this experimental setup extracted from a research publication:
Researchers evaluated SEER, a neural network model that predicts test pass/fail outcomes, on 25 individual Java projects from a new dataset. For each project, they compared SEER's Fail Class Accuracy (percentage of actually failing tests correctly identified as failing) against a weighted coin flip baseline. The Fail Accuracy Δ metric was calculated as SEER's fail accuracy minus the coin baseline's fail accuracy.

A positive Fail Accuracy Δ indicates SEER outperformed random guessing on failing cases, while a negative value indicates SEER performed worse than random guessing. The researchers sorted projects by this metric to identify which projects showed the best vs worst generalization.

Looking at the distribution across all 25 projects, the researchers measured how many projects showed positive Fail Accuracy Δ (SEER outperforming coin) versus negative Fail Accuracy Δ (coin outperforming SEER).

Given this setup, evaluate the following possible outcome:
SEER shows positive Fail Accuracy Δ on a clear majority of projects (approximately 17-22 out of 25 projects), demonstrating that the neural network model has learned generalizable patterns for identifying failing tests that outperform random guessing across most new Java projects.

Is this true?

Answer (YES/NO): NO